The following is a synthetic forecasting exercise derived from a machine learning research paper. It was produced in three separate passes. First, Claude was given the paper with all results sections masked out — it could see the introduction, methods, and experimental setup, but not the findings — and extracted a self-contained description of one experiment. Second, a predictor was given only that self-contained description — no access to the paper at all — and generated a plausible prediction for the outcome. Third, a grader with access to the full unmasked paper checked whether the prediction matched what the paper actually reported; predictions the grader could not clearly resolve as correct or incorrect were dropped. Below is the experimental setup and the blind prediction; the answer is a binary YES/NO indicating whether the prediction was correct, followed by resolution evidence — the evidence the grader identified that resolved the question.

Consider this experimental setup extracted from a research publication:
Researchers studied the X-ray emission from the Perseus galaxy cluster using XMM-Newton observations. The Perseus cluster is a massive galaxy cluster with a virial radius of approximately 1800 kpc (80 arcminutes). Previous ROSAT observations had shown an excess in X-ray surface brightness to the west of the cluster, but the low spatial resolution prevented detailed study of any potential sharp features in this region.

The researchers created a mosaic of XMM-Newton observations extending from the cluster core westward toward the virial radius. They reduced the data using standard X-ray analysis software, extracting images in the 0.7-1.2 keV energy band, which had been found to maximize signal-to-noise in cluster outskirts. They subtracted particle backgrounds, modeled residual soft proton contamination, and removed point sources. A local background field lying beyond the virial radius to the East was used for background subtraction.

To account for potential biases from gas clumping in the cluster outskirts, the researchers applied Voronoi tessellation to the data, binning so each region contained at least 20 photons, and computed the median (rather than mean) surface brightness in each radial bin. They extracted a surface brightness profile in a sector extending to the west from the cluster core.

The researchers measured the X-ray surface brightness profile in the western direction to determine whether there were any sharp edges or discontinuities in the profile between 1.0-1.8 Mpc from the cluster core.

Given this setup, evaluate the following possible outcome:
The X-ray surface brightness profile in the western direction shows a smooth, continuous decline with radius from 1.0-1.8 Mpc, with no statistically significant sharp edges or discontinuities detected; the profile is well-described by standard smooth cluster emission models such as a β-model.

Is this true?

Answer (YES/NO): NO